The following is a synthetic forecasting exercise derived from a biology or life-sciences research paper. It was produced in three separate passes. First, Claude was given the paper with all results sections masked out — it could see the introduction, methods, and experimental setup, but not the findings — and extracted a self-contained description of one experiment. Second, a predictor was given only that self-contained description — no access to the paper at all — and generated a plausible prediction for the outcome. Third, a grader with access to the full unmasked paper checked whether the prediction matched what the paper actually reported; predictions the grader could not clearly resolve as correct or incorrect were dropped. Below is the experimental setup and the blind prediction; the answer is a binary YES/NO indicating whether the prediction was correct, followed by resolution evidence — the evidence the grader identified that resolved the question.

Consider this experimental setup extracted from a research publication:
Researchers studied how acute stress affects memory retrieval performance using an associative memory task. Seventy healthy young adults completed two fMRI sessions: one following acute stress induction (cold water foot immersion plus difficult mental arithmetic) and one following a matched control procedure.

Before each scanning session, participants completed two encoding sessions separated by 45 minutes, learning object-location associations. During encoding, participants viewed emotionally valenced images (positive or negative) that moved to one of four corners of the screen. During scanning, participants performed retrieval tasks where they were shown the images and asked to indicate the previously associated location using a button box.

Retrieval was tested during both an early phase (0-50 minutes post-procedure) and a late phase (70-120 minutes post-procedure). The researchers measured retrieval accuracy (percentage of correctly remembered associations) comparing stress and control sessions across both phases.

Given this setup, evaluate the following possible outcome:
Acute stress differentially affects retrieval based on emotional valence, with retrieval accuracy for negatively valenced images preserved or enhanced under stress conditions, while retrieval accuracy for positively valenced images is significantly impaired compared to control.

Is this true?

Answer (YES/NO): NO